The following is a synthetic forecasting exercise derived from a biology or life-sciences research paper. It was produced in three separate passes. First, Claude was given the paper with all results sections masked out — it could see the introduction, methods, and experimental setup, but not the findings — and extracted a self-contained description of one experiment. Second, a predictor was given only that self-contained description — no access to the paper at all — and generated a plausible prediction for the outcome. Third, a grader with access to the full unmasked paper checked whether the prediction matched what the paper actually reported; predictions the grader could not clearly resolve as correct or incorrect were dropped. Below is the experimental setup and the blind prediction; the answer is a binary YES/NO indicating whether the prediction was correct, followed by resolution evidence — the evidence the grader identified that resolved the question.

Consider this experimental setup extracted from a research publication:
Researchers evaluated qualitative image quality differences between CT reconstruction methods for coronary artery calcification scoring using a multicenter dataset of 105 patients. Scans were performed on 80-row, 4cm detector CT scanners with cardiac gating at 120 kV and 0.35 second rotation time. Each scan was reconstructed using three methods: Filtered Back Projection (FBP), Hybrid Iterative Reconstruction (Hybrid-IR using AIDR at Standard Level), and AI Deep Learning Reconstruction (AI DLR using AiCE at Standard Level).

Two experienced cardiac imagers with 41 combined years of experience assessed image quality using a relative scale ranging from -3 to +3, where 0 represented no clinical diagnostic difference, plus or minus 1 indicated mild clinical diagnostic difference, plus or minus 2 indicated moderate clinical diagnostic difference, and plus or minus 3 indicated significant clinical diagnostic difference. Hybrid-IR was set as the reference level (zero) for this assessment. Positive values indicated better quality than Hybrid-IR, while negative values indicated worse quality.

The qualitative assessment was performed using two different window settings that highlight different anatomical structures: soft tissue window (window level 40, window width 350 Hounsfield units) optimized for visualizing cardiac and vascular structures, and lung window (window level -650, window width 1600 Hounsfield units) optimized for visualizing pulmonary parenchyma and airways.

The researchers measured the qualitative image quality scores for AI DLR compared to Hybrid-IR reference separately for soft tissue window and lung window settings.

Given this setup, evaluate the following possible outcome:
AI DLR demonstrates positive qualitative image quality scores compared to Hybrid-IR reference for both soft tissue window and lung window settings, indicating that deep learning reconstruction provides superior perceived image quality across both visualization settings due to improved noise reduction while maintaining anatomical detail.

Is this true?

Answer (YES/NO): YES